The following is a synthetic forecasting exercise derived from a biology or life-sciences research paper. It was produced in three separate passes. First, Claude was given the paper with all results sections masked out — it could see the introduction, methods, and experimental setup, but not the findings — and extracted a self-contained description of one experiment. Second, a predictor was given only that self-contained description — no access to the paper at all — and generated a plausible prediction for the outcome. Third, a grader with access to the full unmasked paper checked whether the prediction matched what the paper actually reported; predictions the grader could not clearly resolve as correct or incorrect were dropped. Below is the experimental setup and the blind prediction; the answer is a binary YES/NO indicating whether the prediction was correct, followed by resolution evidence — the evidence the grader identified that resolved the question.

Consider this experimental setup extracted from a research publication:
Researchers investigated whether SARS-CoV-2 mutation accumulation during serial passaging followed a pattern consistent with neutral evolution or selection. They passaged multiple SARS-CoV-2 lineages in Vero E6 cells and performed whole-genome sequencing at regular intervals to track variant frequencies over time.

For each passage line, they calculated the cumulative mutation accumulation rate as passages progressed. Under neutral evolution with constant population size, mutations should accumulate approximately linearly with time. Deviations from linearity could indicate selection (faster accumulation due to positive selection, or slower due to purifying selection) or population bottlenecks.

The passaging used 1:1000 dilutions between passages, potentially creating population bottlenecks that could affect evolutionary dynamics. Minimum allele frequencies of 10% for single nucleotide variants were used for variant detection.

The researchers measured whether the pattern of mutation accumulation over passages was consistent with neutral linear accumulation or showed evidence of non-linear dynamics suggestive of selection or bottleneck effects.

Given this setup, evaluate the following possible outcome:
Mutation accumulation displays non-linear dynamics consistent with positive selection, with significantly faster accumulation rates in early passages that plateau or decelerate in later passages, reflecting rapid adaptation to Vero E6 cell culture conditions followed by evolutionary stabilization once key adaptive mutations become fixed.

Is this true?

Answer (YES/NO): YES